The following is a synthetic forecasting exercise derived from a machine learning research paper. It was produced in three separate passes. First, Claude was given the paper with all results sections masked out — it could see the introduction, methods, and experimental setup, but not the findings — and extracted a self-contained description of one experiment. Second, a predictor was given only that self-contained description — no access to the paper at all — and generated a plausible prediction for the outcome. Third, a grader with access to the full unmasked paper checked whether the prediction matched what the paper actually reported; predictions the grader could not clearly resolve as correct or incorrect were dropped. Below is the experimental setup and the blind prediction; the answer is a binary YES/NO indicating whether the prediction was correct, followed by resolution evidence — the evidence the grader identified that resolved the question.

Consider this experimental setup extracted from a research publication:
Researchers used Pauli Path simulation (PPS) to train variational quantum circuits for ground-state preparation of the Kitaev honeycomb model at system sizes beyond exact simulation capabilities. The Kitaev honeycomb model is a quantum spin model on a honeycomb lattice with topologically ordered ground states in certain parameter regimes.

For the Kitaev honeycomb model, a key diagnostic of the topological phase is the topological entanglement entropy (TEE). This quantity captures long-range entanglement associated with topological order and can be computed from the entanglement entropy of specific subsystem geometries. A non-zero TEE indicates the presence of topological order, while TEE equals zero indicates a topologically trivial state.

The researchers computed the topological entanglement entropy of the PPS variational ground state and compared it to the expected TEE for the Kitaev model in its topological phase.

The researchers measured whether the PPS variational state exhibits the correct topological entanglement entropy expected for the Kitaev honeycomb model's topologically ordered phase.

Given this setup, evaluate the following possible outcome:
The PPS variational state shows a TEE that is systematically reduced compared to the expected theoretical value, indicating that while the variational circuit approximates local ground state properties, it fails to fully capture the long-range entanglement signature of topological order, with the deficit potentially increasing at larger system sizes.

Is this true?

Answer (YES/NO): NO